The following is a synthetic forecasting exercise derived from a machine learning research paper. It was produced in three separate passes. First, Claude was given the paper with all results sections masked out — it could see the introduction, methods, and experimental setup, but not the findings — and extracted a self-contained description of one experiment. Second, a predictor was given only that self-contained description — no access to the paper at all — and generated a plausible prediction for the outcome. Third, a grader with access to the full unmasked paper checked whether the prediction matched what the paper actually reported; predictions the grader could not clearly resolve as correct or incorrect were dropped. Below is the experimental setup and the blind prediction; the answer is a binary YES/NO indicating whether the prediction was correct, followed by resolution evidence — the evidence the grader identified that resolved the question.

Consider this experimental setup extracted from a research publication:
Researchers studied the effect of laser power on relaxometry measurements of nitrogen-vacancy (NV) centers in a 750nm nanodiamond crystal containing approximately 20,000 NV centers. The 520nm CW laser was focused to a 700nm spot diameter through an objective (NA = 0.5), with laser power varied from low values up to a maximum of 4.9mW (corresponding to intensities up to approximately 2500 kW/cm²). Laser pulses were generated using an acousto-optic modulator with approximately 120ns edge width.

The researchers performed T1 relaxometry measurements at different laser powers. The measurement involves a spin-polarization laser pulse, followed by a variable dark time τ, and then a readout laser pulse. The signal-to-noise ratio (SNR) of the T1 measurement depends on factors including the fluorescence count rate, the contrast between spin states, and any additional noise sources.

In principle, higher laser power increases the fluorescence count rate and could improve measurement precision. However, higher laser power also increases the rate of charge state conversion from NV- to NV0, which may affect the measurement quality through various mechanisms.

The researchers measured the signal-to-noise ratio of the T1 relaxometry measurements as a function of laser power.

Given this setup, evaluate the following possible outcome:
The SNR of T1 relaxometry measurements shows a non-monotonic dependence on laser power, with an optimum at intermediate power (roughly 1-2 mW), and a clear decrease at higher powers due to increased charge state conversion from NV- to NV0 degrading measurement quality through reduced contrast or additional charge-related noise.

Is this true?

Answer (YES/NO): NO